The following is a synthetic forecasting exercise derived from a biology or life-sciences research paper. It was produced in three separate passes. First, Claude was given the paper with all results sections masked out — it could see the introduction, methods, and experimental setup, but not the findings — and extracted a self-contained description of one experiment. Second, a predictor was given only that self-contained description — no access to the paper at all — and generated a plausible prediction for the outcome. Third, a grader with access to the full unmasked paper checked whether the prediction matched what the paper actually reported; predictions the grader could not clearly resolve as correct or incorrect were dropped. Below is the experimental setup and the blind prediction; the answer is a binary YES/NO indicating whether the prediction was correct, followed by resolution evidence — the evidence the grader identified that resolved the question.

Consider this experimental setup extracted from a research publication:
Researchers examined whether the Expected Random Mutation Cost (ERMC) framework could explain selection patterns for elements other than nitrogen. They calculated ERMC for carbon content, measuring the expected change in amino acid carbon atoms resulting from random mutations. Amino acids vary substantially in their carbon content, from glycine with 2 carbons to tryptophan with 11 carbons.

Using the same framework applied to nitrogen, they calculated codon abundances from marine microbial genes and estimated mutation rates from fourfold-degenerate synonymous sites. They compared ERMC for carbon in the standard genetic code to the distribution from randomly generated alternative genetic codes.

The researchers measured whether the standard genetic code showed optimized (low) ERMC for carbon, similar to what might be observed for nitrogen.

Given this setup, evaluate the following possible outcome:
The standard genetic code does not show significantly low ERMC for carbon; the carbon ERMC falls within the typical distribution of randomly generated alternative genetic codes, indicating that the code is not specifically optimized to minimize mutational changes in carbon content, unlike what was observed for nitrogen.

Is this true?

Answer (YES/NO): NO